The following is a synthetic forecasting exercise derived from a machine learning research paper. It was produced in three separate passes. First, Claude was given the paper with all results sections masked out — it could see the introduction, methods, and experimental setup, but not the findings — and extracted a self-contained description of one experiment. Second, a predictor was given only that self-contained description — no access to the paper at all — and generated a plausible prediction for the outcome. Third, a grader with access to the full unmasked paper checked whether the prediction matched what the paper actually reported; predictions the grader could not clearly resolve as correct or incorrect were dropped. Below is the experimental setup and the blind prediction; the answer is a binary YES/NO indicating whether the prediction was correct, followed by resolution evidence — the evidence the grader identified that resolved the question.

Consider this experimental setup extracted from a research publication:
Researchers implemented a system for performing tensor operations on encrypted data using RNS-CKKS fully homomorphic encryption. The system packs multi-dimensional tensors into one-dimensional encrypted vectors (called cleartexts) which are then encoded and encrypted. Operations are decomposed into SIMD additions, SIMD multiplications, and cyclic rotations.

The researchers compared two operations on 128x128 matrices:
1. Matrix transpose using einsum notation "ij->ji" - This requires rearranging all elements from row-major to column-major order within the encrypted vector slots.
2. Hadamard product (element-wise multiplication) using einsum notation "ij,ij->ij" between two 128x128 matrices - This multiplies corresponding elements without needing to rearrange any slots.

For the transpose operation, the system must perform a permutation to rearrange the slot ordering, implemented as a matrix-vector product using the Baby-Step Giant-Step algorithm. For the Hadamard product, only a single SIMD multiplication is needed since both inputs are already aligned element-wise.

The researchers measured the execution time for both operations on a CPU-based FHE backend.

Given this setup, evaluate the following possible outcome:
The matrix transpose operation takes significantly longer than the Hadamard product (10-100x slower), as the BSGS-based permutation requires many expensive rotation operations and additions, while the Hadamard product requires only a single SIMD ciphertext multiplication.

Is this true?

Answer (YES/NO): NO